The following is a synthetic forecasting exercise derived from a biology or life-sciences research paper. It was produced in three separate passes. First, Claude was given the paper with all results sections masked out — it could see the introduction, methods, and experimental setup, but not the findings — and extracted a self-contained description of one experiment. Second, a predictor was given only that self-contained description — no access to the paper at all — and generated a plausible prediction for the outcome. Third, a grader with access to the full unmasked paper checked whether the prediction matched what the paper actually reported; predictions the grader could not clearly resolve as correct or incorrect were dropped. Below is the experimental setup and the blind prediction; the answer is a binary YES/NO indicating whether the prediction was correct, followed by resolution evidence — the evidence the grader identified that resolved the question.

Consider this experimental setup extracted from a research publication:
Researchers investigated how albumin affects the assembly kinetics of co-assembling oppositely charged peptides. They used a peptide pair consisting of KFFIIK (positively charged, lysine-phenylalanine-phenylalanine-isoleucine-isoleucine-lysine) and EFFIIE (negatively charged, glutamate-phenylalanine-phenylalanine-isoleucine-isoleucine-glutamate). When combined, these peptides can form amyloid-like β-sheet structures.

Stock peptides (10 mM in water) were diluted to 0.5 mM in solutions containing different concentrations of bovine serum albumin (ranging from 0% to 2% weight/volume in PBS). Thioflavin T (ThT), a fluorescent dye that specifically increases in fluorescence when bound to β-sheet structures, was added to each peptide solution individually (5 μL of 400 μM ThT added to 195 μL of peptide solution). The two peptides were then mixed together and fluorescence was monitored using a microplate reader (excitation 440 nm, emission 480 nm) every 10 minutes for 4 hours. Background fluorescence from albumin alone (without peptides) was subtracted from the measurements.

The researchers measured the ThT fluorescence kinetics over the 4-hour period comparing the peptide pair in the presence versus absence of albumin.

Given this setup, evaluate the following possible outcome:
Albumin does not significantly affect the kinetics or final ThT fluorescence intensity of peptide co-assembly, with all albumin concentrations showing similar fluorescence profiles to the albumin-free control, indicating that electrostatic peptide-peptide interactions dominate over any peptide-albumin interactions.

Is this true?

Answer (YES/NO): NO